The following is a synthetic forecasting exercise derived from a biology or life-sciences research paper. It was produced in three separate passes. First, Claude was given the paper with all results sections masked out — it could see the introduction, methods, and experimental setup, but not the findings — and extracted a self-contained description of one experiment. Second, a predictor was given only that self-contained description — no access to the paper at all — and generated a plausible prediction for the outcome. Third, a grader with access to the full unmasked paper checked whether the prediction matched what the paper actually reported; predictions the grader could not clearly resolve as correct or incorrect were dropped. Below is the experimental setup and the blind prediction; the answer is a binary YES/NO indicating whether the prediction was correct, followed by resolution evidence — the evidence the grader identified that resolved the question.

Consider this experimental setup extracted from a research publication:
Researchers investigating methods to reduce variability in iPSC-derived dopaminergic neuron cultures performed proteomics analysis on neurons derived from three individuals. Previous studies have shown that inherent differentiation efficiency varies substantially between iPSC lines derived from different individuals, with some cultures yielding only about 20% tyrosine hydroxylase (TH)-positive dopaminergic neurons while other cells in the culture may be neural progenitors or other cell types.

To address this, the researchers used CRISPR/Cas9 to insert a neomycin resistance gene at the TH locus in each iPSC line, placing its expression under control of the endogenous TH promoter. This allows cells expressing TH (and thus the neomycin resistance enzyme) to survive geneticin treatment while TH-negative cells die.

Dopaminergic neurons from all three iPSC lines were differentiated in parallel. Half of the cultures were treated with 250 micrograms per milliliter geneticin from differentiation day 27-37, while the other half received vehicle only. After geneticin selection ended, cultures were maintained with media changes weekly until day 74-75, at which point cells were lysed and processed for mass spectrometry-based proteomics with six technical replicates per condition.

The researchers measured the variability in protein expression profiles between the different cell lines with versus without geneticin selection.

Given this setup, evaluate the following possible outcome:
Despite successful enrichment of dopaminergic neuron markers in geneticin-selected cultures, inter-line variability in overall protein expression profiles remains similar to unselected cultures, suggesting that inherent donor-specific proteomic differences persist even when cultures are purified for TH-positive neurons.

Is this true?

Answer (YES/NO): NO